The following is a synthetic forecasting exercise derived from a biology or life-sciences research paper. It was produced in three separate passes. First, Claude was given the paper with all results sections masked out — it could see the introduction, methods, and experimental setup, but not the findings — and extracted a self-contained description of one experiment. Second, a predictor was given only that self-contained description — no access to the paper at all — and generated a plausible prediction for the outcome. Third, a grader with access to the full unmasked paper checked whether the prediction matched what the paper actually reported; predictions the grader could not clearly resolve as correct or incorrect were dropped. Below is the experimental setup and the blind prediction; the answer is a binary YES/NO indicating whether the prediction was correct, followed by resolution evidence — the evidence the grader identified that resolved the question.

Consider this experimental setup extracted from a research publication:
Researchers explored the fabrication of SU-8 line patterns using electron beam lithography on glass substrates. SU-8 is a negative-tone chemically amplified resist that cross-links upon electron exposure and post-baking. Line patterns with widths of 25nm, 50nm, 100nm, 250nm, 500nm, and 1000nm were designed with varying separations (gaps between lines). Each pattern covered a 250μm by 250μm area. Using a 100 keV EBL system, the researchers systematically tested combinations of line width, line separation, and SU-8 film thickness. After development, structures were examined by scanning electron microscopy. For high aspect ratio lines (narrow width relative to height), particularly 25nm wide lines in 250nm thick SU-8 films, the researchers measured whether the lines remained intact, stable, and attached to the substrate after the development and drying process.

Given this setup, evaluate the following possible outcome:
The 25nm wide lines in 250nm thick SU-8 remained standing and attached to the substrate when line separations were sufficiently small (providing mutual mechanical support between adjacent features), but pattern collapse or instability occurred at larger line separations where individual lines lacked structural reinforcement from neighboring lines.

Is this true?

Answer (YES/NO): NO